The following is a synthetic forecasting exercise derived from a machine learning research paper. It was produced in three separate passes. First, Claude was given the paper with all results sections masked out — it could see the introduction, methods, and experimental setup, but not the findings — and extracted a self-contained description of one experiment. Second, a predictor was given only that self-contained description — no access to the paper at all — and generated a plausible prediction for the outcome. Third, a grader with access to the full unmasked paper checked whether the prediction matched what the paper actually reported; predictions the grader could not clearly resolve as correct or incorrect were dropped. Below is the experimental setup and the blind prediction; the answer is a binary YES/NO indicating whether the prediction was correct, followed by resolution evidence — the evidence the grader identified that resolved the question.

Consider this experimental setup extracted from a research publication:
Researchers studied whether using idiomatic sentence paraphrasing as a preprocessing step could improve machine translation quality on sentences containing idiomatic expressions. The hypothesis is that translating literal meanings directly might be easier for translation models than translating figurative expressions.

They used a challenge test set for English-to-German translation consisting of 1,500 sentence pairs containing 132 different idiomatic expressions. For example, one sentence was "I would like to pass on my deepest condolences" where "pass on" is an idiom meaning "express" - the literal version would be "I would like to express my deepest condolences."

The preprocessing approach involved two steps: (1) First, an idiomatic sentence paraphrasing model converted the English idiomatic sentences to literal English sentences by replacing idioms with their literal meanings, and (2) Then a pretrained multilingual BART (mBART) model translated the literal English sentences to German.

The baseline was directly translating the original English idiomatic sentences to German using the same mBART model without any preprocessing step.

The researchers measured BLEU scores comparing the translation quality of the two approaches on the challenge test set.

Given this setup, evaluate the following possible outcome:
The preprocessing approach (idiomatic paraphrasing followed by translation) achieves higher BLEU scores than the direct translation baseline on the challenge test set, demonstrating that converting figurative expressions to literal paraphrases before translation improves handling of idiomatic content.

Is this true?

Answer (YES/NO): YES